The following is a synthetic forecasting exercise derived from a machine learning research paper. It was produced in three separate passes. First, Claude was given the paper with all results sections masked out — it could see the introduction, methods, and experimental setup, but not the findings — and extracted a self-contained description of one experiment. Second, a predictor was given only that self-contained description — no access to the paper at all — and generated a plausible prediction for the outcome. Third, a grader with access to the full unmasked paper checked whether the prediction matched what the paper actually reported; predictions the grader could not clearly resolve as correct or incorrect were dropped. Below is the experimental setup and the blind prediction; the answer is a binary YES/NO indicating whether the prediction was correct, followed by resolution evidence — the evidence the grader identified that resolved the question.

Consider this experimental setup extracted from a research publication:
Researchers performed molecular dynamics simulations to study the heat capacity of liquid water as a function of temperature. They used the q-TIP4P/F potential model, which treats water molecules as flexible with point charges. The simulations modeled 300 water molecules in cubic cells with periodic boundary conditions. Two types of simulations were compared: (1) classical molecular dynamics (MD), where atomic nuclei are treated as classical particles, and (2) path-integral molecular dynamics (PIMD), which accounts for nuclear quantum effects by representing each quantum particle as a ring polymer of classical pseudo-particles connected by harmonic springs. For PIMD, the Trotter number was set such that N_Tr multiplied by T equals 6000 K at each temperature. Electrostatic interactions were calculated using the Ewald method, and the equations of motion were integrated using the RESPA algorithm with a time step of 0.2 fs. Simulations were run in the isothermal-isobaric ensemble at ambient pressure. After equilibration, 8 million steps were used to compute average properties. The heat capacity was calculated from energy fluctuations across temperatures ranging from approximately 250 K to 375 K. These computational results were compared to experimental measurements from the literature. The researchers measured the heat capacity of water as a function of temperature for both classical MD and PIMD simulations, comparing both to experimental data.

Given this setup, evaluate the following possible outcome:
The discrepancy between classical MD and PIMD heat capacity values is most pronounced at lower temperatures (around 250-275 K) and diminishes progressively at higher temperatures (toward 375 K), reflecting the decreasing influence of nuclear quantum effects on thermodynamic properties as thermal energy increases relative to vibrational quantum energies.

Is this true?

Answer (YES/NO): YES